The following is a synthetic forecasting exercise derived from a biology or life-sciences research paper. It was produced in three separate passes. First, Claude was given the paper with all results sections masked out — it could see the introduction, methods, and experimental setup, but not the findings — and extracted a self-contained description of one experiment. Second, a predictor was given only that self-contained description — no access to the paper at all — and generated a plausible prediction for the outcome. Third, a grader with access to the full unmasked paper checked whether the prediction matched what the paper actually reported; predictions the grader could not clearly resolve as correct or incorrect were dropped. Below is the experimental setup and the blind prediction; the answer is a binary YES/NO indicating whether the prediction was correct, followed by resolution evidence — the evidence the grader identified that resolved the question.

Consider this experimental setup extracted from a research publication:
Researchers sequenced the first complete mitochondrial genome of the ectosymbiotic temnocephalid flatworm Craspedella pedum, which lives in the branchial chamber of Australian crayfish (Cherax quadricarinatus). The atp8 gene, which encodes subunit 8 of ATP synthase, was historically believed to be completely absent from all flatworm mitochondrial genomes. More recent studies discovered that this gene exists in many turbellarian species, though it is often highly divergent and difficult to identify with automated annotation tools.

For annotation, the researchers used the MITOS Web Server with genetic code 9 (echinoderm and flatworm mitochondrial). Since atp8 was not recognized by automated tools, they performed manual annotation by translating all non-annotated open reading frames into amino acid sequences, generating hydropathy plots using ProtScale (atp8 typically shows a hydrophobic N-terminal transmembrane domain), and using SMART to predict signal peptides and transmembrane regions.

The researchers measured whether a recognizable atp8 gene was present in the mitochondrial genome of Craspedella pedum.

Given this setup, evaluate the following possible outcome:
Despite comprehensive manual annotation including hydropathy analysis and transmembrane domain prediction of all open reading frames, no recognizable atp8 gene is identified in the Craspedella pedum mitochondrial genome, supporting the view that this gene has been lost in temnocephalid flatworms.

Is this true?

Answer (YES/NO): NO